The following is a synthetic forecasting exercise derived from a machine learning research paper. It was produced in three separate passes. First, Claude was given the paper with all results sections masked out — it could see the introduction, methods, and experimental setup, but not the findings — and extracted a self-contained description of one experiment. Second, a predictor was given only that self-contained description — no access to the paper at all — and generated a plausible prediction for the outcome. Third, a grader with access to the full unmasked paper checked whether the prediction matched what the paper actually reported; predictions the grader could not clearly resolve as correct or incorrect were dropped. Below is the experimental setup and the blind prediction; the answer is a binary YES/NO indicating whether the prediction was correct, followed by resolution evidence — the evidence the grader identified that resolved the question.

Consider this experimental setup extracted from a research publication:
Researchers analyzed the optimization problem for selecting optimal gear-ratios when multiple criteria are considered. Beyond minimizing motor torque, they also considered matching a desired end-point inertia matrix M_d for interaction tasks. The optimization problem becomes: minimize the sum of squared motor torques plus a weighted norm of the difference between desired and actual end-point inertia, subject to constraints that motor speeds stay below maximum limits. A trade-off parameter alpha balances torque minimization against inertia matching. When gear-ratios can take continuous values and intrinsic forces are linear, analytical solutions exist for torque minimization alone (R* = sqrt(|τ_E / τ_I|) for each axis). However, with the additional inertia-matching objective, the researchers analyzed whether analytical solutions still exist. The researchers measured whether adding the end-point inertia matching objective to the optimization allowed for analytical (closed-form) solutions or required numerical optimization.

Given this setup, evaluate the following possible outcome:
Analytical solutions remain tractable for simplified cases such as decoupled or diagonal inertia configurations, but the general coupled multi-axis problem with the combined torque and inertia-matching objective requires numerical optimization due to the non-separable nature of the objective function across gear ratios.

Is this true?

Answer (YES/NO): NO